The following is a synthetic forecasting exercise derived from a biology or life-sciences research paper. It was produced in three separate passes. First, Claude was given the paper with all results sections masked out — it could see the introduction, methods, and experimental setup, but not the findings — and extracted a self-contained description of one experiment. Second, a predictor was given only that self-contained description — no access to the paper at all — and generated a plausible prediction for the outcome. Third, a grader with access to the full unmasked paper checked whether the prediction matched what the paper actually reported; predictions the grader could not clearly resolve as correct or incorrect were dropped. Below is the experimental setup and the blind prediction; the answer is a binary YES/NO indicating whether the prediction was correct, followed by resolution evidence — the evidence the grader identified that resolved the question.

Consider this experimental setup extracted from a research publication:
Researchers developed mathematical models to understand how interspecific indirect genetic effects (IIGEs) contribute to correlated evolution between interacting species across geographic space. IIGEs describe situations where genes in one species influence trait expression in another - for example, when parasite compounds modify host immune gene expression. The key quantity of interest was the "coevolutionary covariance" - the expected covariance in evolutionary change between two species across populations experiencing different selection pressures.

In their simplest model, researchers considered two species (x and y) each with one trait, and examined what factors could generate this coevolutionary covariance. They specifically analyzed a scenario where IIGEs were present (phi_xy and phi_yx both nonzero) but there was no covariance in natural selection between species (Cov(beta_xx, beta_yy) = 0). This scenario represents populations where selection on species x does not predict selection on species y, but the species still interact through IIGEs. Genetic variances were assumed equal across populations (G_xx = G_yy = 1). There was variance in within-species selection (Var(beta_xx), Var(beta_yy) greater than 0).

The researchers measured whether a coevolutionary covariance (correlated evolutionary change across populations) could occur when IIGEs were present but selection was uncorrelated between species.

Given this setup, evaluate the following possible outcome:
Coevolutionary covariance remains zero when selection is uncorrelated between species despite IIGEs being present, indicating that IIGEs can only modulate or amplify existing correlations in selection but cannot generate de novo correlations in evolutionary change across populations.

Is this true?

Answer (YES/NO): NO